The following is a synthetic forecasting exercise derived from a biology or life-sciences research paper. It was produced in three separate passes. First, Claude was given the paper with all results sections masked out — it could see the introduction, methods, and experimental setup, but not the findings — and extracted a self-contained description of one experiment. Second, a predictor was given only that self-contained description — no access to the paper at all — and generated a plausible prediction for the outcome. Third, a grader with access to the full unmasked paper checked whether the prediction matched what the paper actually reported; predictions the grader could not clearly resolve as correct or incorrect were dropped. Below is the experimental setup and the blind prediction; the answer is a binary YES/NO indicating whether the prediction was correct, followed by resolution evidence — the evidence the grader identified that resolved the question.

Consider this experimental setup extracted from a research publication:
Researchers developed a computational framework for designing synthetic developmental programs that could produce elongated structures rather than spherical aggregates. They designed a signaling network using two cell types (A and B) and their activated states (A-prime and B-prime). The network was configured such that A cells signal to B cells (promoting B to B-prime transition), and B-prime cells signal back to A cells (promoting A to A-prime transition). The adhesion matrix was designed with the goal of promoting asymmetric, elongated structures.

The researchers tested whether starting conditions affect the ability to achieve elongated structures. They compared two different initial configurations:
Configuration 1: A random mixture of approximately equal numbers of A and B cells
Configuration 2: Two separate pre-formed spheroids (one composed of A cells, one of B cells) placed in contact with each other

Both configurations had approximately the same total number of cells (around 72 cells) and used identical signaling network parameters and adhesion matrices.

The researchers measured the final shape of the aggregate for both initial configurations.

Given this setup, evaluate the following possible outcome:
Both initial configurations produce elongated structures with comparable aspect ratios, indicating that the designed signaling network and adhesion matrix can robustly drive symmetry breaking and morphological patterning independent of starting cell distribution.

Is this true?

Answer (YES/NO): NO